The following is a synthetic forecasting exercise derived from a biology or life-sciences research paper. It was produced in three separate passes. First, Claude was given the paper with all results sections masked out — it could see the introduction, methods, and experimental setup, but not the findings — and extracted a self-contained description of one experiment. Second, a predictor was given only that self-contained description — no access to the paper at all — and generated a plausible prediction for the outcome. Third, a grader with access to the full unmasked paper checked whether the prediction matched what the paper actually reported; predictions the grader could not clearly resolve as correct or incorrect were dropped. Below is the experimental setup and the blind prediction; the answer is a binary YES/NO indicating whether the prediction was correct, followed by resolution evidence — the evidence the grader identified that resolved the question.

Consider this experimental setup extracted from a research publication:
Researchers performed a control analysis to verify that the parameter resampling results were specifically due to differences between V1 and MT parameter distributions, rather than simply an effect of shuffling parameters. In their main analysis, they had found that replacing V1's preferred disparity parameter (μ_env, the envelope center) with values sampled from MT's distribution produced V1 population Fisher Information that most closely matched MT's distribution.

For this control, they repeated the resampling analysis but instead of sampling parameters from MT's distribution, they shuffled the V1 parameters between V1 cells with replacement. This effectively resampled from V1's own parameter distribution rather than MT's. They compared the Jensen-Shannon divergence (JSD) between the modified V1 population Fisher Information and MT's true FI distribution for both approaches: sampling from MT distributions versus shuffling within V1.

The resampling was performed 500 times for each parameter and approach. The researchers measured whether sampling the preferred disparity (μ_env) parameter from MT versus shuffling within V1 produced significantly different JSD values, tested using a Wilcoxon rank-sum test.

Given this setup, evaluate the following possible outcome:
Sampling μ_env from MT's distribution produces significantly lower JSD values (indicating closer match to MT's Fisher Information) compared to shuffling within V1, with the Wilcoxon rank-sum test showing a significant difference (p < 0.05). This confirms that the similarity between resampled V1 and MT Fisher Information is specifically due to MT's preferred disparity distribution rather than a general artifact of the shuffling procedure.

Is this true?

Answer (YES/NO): YES